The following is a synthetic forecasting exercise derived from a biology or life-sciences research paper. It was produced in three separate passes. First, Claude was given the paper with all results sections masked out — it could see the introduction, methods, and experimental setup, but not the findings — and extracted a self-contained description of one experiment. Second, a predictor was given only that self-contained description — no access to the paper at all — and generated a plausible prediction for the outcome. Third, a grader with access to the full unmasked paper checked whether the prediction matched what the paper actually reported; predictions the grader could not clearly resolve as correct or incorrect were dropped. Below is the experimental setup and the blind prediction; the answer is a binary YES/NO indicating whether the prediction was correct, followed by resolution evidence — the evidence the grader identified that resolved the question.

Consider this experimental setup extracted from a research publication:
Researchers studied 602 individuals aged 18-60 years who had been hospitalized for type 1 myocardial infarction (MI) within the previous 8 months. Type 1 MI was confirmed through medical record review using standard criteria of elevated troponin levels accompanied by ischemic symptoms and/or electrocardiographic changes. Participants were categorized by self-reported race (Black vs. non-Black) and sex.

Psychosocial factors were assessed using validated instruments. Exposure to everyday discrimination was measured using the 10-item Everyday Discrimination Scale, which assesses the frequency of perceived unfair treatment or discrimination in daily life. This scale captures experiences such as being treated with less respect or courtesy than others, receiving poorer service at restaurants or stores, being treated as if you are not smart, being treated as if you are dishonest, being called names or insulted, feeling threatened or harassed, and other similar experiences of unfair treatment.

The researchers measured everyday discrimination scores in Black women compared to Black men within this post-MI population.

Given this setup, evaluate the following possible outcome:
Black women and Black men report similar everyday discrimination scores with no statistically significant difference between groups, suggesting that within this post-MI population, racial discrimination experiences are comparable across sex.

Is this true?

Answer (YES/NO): YES